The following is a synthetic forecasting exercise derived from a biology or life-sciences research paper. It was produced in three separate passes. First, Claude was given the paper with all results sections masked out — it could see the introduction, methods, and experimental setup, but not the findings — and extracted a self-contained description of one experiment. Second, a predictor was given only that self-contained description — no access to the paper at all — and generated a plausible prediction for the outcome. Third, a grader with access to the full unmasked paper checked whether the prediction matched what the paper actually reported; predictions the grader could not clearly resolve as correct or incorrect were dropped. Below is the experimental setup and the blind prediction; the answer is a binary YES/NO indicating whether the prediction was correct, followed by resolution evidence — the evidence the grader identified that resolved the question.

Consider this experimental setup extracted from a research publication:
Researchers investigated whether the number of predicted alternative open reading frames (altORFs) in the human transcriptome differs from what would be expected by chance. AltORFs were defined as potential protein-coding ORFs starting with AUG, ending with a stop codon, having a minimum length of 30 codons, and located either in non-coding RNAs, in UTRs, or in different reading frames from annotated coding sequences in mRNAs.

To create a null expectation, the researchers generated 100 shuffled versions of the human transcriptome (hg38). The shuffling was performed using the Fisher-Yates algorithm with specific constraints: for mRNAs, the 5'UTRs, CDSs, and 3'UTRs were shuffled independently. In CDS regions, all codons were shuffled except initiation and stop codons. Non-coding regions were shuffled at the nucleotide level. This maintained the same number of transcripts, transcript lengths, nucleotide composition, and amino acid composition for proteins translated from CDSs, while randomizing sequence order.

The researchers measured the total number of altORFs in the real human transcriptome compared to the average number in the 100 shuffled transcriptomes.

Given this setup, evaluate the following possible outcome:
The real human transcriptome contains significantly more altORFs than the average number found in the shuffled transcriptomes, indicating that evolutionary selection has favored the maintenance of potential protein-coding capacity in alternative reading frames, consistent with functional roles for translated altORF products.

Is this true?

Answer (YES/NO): YES